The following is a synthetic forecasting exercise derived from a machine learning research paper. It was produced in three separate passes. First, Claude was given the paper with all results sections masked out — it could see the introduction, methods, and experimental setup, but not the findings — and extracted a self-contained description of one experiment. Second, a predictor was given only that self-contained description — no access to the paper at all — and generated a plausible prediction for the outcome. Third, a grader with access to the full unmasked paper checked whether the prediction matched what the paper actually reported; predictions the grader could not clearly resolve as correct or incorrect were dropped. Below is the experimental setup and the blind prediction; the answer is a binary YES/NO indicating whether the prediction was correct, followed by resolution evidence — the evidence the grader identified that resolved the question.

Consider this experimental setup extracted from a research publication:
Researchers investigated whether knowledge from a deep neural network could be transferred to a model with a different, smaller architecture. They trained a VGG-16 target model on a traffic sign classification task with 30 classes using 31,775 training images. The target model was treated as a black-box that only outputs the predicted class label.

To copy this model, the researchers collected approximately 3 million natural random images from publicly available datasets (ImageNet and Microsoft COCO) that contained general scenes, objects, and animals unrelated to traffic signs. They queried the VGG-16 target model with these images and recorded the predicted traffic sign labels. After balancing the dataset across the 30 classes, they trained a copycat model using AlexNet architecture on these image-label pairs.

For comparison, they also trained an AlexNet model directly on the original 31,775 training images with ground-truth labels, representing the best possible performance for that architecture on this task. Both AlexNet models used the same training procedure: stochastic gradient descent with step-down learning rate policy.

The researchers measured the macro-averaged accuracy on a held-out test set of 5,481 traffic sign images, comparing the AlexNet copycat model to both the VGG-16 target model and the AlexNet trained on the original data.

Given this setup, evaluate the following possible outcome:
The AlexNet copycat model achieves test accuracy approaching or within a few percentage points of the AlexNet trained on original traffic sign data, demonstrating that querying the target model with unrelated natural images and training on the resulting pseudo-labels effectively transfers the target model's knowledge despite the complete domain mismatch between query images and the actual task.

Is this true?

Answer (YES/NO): YES